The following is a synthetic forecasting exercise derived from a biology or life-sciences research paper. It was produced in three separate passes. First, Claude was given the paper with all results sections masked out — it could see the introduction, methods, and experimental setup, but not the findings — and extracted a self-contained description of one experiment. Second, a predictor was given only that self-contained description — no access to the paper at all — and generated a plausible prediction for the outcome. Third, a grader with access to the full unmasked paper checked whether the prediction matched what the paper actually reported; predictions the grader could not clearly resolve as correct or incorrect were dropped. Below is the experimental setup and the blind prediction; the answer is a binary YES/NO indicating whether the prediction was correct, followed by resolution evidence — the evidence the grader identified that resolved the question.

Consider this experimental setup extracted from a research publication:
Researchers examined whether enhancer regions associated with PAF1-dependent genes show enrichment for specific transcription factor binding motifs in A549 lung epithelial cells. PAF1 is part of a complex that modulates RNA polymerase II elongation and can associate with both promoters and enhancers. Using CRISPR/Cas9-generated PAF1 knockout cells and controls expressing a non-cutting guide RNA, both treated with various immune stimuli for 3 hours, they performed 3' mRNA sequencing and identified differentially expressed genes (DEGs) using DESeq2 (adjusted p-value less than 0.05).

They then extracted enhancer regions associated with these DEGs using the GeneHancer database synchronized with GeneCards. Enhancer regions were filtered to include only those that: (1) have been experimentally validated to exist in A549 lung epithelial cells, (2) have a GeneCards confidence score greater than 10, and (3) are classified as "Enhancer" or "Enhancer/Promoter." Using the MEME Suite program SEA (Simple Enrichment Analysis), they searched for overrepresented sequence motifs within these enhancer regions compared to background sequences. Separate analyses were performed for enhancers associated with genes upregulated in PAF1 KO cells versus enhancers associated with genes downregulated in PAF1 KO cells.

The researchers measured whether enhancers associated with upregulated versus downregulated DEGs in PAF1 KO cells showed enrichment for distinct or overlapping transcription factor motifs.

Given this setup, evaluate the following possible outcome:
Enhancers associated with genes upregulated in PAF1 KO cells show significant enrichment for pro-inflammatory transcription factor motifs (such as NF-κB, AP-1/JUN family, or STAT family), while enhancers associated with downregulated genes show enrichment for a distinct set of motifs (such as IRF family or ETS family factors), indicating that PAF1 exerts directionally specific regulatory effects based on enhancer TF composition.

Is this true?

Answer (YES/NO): NO